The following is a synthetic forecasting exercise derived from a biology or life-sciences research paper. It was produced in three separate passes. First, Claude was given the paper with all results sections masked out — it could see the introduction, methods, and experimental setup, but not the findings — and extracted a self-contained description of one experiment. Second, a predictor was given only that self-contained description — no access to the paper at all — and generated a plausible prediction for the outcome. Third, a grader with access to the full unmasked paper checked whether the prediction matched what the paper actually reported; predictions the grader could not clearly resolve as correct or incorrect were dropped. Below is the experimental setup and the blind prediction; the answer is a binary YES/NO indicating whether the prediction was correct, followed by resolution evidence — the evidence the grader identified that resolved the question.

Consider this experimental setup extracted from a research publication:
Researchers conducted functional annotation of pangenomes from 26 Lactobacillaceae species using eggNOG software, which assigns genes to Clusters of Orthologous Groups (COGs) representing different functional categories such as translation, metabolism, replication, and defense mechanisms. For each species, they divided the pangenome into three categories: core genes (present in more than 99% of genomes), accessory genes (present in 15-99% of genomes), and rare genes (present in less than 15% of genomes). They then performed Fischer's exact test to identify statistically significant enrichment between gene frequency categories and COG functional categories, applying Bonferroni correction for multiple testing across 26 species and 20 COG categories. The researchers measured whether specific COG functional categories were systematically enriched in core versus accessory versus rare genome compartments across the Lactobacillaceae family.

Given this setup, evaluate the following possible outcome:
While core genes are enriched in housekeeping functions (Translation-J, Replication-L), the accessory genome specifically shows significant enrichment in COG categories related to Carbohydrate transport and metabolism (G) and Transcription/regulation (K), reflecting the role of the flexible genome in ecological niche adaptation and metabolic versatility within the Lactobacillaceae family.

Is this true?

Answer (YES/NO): NO